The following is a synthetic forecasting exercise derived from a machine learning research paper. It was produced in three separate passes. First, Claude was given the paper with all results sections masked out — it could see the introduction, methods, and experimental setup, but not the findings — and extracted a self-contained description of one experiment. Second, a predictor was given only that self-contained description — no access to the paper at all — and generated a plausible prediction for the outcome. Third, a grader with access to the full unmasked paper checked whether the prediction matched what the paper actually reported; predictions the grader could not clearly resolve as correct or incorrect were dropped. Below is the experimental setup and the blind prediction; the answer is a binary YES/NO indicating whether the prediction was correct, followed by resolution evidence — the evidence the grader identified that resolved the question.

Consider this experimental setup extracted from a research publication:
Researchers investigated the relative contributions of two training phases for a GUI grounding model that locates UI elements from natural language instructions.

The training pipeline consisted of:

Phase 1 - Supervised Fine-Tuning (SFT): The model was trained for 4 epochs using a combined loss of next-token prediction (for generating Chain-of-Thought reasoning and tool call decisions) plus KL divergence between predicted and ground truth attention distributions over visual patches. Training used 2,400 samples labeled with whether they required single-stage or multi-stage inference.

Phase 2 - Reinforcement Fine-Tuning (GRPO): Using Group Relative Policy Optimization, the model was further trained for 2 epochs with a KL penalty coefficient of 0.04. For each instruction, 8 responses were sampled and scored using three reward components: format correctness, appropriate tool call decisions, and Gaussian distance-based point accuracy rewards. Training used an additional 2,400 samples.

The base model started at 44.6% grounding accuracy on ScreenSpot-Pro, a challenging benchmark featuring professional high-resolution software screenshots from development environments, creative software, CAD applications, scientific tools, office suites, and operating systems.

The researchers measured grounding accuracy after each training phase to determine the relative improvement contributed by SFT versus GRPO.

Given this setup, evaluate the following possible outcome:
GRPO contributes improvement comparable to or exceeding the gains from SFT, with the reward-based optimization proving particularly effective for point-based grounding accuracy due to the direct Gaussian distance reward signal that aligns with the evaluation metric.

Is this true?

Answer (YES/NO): NO